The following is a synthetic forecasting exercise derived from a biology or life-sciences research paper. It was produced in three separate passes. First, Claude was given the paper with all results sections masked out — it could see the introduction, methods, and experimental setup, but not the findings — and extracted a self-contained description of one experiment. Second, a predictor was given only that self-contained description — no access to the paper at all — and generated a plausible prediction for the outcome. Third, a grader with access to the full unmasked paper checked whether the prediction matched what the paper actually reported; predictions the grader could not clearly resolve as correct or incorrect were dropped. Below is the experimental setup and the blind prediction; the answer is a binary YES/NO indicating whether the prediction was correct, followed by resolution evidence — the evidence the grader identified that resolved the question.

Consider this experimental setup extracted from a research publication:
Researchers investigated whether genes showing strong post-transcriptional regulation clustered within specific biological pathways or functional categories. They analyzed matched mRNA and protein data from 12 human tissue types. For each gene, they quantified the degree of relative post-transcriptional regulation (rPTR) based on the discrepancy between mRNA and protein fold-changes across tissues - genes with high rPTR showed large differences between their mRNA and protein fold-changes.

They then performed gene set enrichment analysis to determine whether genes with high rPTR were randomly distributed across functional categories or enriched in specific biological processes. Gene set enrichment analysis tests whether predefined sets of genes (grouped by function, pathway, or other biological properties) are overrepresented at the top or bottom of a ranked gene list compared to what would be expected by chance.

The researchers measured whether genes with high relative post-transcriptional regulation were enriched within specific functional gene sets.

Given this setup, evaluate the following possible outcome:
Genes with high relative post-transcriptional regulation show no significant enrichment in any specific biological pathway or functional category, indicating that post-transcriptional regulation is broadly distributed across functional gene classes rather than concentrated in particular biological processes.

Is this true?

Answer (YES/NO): NO